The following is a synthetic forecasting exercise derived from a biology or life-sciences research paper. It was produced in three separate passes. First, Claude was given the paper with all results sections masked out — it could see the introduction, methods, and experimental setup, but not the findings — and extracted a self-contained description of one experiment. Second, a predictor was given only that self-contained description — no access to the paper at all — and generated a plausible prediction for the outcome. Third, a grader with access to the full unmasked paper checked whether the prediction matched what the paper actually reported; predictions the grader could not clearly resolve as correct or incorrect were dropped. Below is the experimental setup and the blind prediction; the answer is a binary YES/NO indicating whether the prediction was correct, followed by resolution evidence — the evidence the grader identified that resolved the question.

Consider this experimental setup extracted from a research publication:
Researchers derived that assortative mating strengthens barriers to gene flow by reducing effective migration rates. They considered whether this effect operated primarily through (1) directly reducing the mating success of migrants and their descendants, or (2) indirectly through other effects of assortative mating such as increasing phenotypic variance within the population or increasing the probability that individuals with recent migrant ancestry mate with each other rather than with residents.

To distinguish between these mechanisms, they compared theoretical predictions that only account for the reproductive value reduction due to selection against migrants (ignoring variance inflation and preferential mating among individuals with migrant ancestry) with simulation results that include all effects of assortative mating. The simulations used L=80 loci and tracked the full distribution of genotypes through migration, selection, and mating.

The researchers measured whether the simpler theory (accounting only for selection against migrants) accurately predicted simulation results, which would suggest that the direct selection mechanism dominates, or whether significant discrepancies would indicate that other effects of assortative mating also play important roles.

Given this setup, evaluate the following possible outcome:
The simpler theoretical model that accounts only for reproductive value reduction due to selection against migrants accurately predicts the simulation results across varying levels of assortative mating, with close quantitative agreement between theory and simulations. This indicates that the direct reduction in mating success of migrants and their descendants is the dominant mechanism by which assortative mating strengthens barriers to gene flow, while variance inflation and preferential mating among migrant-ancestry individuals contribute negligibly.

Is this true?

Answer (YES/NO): YES